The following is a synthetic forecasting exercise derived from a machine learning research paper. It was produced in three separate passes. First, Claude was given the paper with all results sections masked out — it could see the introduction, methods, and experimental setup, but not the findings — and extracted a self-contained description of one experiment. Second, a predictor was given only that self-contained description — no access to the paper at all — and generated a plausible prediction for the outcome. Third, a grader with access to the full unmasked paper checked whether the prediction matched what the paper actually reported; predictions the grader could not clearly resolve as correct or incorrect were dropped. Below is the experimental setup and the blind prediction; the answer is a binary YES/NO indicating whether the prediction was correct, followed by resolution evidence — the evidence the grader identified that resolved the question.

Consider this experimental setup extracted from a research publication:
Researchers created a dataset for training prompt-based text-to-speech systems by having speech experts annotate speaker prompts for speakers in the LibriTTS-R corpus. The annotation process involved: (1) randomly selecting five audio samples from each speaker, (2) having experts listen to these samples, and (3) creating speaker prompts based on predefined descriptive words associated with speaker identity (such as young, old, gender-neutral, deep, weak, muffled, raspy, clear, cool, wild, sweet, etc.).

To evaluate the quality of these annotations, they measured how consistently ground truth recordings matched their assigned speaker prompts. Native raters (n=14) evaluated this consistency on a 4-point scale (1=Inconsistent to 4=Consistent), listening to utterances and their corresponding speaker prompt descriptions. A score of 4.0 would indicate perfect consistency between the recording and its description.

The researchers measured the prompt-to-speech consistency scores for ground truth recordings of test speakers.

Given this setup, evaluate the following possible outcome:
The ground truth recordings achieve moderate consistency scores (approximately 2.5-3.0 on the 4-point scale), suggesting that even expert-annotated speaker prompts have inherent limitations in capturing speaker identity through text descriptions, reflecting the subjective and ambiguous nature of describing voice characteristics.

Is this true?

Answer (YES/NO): NO